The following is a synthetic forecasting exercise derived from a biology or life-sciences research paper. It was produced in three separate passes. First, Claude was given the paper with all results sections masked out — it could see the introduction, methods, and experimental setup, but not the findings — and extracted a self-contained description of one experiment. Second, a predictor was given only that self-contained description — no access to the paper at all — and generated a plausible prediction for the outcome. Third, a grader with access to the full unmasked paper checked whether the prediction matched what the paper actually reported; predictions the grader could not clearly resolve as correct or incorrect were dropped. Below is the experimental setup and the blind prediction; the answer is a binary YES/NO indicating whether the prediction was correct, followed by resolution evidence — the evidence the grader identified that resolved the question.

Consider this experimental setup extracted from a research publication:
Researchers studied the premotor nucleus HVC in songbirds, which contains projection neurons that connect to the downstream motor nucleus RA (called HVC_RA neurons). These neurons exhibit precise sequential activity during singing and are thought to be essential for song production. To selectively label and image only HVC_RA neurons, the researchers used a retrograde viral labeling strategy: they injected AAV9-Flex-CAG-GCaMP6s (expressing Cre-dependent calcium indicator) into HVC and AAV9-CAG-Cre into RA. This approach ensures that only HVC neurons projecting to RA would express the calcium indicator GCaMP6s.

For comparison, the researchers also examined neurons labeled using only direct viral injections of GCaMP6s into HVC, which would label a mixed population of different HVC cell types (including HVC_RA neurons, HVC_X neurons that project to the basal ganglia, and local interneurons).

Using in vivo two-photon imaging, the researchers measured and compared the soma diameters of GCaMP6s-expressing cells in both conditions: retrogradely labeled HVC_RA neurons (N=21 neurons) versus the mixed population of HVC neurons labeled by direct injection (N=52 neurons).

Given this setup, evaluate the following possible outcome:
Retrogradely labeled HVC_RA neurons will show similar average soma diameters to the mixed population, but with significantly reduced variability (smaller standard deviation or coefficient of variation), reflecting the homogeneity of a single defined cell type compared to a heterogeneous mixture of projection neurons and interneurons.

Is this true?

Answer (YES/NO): NO